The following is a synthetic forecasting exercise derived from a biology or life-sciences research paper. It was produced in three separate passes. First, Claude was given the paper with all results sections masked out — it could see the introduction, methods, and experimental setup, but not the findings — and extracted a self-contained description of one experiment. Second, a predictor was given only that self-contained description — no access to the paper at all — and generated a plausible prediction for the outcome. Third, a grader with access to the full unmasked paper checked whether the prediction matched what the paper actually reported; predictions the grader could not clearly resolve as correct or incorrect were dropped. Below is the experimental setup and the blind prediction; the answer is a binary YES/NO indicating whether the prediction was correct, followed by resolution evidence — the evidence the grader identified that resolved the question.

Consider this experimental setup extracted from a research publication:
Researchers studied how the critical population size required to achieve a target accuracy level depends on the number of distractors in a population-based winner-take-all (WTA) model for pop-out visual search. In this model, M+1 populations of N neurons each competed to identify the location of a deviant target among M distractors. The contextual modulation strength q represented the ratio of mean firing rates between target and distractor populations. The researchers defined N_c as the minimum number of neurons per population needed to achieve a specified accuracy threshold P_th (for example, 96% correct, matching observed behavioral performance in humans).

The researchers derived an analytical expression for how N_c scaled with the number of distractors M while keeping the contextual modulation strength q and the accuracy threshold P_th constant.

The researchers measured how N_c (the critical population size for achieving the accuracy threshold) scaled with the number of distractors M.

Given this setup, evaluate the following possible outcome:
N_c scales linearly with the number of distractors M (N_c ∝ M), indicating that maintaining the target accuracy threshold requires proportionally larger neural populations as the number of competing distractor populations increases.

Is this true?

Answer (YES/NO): NO